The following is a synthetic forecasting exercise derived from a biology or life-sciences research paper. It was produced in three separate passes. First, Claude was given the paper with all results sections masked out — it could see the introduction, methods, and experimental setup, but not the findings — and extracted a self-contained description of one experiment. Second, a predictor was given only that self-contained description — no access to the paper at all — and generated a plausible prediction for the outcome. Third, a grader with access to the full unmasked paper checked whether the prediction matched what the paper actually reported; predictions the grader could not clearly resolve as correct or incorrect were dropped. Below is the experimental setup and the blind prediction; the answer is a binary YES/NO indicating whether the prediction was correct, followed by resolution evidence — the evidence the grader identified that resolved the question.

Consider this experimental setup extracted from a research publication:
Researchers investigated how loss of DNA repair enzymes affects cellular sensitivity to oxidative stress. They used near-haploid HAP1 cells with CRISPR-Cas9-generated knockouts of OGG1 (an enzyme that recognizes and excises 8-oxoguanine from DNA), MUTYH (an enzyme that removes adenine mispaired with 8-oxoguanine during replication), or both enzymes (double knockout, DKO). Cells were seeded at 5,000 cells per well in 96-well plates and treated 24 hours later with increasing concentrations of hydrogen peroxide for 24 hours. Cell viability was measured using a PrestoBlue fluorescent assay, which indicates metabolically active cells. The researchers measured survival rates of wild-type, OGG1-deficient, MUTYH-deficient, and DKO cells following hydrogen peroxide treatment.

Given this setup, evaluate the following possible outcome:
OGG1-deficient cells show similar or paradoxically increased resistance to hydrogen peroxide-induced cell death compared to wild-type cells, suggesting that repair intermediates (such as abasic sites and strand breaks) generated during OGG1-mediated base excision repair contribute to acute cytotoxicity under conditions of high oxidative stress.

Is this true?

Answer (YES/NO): YES